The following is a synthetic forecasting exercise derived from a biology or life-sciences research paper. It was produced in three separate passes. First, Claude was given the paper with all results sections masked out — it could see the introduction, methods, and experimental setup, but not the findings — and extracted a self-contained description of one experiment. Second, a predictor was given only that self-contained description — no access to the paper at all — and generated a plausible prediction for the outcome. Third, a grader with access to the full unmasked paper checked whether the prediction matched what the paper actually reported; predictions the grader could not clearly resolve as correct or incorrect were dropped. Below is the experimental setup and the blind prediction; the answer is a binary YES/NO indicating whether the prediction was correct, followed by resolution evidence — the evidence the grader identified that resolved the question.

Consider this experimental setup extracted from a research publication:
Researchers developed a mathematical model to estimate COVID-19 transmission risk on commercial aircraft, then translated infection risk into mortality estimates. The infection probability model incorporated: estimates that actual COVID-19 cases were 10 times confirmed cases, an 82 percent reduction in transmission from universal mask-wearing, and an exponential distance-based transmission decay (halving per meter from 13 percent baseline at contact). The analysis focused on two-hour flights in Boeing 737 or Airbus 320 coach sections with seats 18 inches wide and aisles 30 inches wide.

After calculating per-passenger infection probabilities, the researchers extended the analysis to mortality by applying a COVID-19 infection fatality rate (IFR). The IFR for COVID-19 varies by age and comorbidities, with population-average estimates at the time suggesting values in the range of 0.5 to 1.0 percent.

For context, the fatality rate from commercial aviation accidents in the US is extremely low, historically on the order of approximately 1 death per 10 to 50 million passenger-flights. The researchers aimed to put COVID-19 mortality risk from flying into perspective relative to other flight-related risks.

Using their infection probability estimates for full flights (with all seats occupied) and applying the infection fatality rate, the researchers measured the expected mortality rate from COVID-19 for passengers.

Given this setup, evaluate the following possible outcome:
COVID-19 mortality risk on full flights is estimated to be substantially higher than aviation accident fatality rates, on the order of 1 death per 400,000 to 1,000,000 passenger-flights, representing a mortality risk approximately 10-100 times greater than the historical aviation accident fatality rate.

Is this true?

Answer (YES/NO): YES